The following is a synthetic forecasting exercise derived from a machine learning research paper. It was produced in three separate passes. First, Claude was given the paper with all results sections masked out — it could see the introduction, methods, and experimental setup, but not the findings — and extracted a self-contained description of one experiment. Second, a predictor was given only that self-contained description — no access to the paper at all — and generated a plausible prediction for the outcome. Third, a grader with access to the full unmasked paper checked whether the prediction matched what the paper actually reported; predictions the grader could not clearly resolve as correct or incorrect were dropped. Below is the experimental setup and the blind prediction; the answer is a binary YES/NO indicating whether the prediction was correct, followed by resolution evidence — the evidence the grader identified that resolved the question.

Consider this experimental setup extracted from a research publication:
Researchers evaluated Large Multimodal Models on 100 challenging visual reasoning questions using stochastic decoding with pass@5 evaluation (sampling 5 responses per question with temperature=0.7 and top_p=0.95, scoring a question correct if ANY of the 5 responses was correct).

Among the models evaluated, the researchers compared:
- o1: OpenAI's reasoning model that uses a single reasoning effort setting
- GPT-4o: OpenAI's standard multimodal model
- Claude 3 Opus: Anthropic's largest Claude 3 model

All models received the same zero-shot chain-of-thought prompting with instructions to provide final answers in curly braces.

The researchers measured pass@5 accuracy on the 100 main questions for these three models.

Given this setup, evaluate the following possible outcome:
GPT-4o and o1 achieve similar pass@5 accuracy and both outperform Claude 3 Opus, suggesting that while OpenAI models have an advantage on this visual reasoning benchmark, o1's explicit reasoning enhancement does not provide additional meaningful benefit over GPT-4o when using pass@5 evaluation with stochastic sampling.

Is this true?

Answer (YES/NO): NO